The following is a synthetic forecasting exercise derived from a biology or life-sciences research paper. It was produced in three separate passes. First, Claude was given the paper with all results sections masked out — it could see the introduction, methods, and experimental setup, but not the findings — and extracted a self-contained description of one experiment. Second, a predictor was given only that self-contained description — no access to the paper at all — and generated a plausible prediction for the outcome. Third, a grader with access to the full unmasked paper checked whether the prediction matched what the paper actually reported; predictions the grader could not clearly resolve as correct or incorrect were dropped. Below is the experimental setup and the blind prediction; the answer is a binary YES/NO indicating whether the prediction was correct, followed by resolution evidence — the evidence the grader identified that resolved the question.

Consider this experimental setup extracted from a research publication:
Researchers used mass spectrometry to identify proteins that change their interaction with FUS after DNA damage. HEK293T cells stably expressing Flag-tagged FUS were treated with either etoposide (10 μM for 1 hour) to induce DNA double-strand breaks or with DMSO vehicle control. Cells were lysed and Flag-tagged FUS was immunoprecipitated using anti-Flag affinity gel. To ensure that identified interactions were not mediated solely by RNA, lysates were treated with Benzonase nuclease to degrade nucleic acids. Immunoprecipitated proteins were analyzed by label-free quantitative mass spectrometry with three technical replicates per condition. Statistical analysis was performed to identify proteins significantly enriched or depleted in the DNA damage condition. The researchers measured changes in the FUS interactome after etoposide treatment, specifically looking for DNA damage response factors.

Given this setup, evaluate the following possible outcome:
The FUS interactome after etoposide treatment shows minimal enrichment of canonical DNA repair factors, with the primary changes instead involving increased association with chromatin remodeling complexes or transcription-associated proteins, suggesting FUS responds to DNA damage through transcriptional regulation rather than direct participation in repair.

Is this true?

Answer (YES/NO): NO